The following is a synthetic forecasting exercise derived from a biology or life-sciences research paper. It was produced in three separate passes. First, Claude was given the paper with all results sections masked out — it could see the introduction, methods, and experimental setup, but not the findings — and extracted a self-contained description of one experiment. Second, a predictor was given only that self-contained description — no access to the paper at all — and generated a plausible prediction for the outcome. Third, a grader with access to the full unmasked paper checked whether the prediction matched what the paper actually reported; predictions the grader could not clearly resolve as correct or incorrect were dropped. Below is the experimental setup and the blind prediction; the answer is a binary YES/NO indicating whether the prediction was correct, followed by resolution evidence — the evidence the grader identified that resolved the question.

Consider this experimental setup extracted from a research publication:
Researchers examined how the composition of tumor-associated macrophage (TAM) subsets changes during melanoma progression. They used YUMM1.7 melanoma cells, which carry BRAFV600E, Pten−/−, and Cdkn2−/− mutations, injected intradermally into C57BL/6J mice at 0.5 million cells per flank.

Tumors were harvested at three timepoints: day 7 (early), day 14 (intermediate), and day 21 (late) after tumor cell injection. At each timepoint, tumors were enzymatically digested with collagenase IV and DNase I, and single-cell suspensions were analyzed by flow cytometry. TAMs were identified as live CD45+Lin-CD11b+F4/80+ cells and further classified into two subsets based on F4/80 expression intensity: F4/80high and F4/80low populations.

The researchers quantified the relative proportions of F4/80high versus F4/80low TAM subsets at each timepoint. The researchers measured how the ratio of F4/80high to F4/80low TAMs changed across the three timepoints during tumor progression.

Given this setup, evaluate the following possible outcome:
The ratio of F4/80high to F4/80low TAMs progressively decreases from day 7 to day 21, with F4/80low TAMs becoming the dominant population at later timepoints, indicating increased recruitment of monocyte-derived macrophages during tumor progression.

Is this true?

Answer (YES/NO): NO